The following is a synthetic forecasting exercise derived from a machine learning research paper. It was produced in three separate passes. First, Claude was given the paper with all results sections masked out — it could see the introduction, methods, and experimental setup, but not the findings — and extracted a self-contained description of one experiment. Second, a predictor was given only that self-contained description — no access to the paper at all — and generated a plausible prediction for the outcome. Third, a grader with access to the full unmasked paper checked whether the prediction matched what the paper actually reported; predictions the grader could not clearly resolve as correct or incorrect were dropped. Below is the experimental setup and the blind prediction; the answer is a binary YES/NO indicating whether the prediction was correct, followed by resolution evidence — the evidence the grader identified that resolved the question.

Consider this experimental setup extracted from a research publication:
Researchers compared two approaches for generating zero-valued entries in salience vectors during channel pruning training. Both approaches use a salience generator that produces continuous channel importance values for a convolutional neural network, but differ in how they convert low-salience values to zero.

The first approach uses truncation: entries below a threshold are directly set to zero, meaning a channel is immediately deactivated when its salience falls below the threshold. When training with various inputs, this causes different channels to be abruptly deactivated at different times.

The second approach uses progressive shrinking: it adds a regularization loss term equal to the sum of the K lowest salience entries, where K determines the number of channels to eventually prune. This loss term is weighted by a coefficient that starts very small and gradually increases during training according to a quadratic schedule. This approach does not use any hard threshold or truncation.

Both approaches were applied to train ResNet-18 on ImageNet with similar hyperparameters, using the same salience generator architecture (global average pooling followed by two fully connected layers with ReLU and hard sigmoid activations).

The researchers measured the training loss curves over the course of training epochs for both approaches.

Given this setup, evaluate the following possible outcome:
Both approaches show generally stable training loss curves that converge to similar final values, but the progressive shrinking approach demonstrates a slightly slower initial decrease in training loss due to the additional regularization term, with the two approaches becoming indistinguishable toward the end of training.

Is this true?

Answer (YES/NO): NO